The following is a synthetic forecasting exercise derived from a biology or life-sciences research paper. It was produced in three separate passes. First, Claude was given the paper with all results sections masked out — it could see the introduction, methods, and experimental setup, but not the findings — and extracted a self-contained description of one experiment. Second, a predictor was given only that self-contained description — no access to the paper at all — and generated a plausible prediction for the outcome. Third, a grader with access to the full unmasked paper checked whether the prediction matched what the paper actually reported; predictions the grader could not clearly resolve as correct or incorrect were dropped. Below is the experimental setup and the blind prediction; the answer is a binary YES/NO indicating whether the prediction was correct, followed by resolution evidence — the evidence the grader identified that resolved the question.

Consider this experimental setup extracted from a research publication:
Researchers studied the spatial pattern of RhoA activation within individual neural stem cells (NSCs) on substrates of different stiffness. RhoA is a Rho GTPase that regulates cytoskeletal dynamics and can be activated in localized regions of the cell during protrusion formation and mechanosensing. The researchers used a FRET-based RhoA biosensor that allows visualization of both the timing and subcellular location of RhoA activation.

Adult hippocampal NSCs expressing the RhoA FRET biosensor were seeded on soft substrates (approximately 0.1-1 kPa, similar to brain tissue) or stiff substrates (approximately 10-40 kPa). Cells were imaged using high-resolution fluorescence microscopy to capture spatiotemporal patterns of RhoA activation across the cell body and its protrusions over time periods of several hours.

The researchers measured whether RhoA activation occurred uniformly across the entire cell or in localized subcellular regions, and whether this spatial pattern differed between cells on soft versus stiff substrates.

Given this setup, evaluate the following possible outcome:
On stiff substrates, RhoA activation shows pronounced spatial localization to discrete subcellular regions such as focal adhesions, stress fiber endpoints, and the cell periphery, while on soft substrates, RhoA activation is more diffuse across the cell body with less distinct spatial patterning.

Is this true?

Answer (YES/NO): NO